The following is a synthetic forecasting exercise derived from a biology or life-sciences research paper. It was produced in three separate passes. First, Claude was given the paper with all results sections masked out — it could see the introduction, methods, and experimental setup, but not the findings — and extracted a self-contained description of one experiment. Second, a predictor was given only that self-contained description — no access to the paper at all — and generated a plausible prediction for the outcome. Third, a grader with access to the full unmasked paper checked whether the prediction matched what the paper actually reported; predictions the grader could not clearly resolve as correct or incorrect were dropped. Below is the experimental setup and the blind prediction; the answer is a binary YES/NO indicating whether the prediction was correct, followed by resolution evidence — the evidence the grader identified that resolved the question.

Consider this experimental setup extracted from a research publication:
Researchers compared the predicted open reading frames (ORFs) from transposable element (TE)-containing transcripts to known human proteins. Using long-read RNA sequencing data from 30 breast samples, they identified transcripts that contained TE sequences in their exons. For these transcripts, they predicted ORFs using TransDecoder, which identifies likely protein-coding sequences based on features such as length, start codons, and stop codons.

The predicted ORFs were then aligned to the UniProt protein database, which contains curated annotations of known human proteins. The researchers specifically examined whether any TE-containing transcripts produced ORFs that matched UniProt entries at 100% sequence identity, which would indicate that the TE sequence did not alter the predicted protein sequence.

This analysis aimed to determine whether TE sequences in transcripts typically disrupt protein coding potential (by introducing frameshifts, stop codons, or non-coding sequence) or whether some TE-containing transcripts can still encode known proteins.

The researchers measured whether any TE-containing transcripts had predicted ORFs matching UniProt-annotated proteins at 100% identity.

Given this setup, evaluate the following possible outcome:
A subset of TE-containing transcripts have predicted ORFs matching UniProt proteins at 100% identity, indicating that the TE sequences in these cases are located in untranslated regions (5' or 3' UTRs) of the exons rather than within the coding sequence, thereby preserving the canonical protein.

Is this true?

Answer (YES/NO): NO